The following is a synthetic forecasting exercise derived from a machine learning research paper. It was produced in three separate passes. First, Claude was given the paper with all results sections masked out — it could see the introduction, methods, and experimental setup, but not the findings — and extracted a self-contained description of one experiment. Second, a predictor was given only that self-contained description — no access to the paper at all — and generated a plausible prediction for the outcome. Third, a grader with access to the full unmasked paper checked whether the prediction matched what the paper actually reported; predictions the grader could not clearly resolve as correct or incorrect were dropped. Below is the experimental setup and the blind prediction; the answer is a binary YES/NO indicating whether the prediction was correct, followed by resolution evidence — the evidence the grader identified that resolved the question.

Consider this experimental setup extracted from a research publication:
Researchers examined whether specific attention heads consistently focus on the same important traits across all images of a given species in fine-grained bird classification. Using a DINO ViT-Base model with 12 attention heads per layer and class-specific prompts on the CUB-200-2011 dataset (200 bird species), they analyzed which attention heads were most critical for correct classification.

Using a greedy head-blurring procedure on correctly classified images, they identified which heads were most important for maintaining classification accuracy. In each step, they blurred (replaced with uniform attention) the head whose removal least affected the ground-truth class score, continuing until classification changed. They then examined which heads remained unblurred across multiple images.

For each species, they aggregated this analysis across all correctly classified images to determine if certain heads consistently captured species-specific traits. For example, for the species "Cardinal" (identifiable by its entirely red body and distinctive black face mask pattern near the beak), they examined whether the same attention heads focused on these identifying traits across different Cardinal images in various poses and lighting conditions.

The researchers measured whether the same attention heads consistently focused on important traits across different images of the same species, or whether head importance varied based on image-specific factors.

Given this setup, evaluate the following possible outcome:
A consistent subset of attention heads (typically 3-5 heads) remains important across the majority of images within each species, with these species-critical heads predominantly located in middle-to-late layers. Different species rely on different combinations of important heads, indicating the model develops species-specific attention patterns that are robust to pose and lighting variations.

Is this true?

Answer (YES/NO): NO